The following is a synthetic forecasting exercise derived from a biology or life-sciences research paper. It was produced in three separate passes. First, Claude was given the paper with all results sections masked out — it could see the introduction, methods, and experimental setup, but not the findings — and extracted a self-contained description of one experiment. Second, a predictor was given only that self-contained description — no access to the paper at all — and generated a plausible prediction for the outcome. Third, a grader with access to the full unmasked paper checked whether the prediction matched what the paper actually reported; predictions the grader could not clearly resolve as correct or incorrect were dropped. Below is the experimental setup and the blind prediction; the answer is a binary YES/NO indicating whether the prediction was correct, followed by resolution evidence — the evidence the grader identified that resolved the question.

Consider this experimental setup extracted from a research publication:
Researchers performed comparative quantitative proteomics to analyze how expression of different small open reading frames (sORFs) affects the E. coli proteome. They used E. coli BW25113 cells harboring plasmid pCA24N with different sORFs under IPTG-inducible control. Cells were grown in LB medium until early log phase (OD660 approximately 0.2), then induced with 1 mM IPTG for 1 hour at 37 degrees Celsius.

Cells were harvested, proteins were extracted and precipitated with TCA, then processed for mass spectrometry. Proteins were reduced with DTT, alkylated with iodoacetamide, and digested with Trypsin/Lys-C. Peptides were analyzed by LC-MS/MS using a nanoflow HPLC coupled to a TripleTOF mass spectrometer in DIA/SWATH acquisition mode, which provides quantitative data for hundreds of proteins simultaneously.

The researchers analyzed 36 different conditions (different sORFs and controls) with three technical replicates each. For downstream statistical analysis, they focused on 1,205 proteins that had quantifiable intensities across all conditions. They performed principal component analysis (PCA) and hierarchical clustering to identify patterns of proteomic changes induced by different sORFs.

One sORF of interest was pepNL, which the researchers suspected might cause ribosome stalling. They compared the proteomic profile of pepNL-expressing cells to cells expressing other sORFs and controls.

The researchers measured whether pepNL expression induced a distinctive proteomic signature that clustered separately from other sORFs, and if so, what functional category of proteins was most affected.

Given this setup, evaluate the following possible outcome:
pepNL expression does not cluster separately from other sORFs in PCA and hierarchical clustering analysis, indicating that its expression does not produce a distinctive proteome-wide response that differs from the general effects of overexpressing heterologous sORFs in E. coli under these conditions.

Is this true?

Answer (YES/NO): NO